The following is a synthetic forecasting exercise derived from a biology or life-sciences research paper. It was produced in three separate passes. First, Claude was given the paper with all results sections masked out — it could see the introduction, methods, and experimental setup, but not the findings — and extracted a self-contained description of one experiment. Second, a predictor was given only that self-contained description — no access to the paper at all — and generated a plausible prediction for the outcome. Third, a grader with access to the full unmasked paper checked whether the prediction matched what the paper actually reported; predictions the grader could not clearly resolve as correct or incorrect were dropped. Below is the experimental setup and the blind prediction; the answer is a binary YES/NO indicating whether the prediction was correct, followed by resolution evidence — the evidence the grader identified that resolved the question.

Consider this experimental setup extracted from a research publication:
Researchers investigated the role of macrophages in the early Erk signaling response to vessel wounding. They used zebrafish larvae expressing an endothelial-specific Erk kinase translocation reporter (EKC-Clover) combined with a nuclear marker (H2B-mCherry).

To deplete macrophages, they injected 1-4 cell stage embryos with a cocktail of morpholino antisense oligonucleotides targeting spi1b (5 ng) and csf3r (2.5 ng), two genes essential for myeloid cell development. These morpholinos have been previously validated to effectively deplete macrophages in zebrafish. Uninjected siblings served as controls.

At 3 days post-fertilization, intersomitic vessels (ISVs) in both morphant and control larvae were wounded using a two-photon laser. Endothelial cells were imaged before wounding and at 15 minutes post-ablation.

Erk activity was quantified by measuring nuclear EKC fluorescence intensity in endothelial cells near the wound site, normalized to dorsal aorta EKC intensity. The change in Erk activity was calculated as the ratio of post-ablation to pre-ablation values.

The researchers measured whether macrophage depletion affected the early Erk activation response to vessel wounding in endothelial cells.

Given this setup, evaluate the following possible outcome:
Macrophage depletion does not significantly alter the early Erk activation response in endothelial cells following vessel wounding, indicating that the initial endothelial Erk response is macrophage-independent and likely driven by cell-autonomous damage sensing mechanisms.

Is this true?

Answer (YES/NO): YES